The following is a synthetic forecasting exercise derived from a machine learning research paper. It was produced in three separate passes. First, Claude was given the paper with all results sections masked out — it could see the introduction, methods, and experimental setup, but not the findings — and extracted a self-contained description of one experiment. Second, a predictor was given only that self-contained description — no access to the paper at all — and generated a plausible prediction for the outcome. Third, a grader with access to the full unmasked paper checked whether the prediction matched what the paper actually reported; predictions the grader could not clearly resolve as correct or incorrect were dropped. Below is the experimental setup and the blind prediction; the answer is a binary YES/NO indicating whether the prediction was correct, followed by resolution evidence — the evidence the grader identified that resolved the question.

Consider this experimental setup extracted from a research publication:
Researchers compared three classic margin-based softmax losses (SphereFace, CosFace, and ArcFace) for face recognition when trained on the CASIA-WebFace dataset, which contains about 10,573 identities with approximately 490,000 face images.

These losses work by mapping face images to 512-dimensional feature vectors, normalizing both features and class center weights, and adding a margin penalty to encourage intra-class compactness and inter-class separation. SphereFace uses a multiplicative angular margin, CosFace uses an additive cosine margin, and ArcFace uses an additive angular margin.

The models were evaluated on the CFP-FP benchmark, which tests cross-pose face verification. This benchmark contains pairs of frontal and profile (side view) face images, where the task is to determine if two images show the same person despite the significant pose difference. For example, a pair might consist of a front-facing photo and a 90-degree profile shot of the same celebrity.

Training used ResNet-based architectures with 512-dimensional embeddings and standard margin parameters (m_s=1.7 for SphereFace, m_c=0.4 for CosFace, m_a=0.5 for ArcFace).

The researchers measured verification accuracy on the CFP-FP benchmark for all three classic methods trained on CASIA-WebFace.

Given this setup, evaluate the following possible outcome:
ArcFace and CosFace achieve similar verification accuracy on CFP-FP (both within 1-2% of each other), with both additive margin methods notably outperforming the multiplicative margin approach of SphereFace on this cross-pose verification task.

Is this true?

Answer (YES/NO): NO